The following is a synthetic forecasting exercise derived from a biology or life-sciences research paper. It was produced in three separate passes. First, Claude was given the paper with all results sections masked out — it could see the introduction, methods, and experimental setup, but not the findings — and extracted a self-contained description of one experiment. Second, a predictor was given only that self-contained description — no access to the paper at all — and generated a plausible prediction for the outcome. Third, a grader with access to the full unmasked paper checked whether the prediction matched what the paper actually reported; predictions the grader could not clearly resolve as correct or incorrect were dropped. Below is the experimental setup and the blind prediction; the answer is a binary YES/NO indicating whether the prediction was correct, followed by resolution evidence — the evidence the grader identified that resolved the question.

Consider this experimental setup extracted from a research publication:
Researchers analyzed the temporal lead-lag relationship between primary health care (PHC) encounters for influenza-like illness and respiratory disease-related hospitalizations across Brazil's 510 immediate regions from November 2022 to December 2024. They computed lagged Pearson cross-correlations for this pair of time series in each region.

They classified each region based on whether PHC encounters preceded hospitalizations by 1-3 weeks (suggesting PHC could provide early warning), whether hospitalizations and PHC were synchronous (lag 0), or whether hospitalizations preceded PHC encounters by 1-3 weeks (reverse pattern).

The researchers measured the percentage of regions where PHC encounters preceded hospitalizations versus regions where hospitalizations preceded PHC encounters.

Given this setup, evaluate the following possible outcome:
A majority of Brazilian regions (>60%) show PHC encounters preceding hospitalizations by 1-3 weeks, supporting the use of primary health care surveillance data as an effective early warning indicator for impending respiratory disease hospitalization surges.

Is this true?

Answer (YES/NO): NO